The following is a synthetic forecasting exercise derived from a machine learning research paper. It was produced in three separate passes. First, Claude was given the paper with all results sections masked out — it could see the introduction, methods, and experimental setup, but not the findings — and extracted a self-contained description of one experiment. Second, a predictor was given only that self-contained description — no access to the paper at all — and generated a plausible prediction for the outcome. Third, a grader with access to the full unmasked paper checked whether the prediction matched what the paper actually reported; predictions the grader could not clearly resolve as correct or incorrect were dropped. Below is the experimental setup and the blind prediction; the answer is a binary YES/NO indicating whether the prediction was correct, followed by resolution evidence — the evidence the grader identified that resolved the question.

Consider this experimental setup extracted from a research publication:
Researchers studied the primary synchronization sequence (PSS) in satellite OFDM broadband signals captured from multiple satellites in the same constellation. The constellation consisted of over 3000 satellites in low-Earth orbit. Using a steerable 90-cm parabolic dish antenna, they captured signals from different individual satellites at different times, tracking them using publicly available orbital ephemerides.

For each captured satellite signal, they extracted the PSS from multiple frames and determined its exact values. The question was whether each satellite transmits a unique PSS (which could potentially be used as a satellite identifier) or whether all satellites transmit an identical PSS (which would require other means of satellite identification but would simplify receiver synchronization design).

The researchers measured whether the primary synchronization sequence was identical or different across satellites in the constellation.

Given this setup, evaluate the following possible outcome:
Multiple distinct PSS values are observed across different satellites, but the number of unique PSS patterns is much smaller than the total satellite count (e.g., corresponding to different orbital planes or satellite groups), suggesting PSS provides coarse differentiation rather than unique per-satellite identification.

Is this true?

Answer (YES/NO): NO